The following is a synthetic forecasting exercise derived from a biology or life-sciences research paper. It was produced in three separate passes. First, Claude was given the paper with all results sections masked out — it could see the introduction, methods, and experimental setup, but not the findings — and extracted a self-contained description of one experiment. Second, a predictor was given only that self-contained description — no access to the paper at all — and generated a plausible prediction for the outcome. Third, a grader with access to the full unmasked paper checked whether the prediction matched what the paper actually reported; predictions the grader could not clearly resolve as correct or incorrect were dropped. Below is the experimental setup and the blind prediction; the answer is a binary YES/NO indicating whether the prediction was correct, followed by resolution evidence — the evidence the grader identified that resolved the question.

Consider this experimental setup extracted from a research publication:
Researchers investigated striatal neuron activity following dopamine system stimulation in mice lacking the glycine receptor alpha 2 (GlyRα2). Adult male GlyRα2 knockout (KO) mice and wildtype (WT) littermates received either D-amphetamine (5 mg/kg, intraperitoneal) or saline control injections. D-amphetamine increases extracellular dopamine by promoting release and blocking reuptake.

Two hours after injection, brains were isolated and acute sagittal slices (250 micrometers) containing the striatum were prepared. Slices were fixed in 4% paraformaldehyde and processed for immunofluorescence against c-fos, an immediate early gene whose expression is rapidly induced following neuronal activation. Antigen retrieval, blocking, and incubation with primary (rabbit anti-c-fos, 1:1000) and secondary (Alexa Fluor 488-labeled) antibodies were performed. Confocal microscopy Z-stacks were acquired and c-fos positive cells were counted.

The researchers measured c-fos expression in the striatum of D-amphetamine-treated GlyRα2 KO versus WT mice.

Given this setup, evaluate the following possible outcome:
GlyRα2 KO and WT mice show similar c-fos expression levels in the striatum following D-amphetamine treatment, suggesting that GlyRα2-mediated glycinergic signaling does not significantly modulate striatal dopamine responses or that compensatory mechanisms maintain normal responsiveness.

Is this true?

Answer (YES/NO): NO